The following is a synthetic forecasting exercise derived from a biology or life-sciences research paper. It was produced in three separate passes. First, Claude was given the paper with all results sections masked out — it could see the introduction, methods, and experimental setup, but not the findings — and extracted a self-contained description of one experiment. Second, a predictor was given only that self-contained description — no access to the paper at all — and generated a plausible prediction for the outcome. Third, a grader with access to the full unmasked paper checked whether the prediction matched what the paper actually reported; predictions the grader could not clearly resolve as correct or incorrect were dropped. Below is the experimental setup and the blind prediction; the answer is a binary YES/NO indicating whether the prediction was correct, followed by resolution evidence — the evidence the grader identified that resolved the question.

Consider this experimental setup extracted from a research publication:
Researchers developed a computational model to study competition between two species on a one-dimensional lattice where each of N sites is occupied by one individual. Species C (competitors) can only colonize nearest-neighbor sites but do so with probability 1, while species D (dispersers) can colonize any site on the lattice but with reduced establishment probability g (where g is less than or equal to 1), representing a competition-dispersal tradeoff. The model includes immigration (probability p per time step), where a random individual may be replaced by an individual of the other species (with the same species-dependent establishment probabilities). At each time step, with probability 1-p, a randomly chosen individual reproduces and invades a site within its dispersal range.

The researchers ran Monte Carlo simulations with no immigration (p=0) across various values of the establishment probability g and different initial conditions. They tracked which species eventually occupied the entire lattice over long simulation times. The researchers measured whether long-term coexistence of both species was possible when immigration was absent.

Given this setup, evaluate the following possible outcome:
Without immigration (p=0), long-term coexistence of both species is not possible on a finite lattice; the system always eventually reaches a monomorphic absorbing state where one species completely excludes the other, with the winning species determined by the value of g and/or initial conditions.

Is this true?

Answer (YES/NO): YES